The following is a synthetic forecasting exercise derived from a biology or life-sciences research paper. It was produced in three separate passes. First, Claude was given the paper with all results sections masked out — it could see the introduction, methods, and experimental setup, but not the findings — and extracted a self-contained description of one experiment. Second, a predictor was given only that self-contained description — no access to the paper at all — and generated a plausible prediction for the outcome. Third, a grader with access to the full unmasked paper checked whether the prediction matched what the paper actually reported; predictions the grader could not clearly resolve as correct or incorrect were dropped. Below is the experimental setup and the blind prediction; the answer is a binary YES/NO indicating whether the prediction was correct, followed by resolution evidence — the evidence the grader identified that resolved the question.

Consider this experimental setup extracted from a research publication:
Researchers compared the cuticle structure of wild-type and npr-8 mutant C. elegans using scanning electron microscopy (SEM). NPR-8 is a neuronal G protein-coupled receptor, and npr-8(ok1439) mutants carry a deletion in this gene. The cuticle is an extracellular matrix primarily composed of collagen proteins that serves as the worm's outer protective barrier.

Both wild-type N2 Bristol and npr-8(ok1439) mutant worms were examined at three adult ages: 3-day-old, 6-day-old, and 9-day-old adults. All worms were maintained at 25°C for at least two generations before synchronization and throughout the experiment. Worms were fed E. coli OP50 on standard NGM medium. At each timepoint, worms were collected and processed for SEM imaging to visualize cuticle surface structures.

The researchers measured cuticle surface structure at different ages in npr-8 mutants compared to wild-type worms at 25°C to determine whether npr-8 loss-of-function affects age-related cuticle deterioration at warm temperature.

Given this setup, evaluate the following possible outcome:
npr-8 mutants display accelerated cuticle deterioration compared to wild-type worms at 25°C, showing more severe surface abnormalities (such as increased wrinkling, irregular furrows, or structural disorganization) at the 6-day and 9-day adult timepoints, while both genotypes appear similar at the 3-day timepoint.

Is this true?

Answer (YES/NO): NO